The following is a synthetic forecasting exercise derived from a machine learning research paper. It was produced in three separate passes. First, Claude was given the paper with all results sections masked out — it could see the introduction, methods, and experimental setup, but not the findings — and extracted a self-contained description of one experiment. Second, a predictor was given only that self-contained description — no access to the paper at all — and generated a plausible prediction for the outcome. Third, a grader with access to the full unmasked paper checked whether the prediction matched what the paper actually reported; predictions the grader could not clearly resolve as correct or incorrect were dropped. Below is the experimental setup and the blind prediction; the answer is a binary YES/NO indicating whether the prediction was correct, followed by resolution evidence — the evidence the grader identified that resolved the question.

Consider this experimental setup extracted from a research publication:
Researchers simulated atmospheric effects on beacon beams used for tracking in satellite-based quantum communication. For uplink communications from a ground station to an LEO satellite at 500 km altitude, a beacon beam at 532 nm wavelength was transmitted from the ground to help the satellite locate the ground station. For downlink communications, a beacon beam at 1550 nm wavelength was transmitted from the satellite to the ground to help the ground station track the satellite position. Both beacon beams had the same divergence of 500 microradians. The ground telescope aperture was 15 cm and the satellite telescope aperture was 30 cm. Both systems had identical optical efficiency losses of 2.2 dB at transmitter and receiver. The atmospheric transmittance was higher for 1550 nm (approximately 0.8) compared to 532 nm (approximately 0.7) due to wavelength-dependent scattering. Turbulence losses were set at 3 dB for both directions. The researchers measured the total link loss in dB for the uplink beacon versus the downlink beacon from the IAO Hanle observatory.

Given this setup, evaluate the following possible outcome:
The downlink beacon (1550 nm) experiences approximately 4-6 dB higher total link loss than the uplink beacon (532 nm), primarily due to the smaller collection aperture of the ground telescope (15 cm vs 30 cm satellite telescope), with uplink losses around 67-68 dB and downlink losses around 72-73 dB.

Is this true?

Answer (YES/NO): NO